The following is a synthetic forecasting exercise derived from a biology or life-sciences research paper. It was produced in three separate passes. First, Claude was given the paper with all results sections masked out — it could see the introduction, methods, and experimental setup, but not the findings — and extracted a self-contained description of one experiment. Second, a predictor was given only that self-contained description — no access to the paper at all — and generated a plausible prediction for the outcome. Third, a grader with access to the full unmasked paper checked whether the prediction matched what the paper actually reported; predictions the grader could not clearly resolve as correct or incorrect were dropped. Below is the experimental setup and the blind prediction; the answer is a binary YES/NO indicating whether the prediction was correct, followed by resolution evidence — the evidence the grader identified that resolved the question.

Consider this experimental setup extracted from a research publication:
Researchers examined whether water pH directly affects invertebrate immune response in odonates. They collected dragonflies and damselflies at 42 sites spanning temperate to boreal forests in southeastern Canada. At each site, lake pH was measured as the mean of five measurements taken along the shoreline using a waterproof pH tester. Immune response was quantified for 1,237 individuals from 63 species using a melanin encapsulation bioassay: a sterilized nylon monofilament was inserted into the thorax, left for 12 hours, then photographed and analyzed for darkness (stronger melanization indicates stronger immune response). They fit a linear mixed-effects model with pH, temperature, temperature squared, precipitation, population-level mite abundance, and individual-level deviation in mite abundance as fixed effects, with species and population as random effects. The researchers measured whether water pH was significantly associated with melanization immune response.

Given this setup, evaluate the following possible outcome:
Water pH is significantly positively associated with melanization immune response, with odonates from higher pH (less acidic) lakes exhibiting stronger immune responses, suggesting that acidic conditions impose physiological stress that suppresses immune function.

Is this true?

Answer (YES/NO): NO